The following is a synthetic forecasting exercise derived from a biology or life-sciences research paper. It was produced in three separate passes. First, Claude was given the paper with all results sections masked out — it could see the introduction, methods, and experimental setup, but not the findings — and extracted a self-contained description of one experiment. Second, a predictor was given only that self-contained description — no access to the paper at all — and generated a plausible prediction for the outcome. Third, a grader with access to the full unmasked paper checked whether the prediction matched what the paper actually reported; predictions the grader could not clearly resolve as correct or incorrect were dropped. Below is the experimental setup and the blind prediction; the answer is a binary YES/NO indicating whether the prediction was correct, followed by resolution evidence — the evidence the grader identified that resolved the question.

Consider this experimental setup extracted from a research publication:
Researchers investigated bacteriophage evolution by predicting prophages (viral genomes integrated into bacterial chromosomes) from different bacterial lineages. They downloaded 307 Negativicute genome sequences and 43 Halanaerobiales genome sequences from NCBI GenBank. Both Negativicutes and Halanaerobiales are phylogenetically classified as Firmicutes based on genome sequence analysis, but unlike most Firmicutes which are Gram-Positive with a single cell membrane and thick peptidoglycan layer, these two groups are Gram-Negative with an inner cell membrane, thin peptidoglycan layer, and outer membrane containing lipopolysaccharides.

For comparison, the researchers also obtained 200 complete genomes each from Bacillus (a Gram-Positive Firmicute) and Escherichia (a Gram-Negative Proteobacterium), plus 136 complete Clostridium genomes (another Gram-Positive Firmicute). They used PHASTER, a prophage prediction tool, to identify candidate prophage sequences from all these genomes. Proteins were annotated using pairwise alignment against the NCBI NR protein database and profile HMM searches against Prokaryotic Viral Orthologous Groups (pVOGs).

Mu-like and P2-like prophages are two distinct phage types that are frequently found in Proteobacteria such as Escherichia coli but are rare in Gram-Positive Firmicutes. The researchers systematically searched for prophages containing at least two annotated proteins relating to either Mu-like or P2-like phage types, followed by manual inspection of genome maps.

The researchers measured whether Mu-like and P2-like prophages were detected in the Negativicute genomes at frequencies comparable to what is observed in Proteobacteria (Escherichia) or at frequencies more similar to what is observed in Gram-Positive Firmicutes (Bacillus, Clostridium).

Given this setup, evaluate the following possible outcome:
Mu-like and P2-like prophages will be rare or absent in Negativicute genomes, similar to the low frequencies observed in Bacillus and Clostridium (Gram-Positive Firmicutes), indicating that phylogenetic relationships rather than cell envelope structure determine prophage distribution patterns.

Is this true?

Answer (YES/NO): YES